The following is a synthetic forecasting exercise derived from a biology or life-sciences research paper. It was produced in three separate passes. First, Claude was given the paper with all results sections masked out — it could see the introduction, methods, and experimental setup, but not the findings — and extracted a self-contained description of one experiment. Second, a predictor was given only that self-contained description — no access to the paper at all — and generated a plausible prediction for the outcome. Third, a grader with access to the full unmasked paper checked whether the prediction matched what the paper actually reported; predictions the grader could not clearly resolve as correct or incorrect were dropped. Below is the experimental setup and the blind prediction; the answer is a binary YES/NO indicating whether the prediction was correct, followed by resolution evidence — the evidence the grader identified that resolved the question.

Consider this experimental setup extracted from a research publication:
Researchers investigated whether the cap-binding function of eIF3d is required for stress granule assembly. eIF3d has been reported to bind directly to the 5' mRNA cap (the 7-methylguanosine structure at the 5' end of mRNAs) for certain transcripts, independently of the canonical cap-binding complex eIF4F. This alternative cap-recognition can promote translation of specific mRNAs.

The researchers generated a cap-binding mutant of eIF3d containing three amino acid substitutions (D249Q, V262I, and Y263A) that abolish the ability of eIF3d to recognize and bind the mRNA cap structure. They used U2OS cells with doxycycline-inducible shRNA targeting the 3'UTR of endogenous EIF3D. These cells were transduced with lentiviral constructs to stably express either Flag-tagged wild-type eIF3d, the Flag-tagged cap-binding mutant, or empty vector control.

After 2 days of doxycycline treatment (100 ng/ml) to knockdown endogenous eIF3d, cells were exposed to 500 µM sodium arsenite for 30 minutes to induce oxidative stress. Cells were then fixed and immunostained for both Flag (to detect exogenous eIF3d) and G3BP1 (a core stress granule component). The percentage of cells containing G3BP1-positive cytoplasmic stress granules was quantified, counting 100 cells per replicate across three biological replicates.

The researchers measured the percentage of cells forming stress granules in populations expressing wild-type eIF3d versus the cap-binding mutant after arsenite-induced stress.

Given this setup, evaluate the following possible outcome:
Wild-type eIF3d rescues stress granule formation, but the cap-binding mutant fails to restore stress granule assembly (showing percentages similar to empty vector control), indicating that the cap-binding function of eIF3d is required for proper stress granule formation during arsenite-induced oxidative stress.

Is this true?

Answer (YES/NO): NO